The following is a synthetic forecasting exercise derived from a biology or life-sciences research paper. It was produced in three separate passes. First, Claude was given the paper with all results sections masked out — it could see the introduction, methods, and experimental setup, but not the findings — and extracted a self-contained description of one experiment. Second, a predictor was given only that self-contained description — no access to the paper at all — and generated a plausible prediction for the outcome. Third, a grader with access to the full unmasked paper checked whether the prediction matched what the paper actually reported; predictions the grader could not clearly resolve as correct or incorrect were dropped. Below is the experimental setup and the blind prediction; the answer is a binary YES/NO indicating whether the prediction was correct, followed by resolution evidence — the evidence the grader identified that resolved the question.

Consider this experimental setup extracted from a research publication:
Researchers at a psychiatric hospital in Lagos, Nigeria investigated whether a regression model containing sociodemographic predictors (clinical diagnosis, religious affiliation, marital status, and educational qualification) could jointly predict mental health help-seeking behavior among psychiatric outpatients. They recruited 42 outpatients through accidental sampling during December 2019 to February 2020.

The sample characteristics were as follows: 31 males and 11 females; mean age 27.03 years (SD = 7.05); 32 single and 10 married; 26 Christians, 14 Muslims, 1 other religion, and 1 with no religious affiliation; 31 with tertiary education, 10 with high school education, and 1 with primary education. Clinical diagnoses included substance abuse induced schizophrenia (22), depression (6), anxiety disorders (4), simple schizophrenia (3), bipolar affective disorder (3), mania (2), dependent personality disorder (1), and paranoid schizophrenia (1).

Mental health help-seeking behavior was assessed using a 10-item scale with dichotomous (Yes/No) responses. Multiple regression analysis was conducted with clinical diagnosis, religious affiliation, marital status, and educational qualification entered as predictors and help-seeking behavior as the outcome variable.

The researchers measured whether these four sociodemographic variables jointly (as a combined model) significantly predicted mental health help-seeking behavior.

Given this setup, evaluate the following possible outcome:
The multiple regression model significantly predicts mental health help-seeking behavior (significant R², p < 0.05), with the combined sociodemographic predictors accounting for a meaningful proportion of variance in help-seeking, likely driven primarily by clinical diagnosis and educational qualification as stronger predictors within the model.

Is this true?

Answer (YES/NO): NO